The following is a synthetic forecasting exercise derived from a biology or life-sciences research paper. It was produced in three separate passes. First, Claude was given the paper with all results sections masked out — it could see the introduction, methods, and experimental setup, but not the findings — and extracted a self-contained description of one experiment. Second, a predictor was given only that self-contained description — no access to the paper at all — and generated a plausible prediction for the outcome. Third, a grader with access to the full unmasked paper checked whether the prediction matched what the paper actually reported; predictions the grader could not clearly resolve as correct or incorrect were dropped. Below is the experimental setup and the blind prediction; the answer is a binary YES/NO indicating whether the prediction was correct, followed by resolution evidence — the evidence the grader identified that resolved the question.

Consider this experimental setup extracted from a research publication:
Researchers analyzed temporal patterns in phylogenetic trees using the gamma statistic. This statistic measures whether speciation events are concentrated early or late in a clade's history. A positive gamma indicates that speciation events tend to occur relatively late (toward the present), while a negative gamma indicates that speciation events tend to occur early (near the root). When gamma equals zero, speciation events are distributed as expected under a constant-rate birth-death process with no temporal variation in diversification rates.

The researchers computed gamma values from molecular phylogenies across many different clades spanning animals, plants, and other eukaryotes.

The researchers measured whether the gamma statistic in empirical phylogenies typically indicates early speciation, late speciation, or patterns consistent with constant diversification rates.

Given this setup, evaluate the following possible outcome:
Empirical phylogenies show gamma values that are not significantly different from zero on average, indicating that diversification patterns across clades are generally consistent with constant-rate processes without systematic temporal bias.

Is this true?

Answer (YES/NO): NO